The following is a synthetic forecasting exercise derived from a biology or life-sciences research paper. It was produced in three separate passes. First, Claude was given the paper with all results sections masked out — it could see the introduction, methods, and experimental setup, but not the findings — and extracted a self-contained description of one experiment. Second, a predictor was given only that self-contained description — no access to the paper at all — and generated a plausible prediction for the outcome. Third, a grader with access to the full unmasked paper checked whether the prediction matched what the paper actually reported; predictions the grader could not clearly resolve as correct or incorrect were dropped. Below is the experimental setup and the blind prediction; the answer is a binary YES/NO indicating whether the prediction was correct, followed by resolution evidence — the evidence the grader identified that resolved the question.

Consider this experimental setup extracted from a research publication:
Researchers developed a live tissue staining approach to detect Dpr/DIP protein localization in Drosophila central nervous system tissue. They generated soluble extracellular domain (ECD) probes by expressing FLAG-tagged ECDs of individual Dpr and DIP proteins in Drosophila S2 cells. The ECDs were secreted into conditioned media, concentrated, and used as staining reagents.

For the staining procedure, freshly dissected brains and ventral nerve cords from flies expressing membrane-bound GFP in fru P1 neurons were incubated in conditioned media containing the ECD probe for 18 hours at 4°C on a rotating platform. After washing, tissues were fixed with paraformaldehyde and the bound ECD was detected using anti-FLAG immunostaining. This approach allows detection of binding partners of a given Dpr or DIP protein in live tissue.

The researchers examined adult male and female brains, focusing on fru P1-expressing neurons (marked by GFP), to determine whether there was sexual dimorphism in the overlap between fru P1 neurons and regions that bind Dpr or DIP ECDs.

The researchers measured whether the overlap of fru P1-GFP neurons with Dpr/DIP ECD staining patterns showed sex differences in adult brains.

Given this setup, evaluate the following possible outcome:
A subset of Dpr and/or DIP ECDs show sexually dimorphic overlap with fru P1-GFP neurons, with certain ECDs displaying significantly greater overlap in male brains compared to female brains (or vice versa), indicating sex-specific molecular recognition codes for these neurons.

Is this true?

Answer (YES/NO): YES